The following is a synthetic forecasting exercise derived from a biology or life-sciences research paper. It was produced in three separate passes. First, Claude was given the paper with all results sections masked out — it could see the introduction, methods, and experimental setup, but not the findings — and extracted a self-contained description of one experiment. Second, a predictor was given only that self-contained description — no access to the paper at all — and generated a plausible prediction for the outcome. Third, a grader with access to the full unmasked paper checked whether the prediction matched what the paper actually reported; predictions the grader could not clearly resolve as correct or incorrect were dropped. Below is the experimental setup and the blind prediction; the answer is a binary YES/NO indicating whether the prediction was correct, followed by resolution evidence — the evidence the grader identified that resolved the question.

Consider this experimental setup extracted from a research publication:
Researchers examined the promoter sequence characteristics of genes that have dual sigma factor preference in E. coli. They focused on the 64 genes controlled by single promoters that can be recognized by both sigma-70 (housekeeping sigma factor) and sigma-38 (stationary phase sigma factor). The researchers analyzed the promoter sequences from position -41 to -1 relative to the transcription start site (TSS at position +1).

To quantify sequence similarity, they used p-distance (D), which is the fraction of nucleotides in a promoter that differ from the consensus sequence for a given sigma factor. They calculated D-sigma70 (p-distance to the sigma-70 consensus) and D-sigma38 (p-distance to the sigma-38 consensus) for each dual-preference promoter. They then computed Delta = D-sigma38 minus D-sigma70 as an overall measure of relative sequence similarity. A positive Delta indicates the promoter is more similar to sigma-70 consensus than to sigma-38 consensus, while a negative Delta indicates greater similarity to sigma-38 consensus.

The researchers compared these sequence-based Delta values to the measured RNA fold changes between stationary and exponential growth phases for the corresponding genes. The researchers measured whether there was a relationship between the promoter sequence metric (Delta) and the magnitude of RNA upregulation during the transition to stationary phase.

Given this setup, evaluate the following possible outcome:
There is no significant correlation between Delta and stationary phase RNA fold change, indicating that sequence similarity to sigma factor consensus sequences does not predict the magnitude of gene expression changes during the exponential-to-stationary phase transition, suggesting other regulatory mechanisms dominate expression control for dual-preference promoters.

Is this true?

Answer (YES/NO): NO